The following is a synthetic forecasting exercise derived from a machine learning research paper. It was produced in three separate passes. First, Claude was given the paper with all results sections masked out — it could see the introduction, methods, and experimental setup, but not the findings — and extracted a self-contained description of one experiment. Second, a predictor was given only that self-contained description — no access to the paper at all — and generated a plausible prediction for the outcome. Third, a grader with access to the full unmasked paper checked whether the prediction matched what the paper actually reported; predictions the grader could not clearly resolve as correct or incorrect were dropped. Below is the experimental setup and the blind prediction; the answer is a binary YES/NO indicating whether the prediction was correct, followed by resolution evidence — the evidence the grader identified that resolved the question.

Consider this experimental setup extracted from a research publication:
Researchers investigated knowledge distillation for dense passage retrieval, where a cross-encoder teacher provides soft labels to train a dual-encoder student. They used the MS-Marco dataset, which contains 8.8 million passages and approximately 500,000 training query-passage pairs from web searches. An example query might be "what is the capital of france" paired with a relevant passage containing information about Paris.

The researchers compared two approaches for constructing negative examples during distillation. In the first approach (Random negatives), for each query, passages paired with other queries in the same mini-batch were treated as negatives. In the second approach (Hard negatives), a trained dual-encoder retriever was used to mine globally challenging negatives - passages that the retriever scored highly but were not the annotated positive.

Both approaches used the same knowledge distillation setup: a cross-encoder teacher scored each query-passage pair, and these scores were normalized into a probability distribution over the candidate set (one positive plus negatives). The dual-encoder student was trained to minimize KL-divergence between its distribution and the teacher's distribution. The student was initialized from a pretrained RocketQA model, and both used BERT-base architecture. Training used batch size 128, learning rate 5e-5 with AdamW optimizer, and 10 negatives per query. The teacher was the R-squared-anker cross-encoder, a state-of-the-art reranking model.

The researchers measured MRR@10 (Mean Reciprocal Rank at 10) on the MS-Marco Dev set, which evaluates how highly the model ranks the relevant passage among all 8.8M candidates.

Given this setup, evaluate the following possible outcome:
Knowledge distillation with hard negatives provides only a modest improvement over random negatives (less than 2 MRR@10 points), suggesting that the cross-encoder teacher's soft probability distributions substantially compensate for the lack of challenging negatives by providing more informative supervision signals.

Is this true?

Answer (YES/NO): YES